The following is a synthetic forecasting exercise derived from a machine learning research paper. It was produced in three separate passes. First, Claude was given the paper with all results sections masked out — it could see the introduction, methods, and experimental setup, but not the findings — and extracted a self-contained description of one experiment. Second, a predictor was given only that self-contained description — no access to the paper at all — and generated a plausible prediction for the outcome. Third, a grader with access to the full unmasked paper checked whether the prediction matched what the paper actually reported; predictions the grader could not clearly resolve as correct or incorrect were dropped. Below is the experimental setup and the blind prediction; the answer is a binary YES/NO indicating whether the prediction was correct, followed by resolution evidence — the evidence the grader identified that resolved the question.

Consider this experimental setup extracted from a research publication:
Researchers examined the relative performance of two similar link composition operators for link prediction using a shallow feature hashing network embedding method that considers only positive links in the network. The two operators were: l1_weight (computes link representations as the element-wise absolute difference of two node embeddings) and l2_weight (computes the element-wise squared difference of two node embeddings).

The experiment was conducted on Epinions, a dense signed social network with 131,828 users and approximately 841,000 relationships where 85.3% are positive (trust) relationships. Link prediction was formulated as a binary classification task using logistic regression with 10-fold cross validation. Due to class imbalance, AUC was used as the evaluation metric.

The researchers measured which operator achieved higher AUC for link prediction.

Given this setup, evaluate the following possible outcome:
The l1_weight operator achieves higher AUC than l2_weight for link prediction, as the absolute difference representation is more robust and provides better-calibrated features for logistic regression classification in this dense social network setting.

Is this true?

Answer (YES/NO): NO